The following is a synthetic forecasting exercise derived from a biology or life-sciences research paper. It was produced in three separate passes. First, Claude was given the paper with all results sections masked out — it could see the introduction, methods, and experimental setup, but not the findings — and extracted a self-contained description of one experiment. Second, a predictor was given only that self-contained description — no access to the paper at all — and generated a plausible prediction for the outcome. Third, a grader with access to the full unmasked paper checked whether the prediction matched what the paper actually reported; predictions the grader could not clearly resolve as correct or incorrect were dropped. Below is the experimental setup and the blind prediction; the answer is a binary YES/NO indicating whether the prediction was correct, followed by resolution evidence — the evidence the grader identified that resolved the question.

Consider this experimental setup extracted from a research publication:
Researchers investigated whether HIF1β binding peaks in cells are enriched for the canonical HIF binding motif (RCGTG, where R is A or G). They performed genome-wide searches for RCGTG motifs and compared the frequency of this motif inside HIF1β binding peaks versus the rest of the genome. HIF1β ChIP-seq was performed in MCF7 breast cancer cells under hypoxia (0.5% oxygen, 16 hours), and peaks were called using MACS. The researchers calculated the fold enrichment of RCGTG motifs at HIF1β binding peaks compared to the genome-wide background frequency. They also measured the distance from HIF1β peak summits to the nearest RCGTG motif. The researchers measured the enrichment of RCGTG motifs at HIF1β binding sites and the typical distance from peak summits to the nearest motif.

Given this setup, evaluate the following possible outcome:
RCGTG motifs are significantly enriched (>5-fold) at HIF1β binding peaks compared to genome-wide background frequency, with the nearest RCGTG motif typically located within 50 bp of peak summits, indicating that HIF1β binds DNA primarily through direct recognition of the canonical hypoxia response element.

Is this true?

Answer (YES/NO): NO